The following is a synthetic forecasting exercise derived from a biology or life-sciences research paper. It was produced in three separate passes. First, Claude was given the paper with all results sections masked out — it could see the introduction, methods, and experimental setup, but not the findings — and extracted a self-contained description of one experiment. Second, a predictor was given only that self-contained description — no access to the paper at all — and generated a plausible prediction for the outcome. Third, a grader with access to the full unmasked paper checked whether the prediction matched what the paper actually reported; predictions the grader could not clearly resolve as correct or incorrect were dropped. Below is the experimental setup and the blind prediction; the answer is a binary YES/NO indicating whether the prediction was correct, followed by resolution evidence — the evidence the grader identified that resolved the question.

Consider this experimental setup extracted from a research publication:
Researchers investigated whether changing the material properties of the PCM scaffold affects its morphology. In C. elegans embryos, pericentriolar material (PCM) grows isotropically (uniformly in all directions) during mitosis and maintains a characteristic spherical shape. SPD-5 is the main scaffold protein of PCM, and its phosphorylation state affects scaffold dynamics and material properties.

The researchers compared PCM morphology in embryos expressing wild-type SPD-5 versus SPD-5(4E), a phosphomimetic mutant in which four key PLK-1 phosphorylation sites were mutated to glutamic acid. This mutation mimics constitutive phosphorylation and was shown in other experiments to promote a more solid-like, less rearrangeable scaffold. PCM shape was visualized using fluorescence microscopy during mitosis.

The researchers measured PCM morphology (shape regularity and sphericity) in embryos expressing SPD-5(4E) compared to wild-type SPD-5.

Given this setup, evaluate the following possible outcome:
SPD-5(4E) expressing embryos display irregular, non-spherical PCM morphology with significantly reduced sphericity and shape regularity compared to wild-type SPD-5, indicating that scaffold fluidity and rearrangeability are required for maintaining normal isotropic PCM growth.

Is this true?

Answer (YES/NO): YES